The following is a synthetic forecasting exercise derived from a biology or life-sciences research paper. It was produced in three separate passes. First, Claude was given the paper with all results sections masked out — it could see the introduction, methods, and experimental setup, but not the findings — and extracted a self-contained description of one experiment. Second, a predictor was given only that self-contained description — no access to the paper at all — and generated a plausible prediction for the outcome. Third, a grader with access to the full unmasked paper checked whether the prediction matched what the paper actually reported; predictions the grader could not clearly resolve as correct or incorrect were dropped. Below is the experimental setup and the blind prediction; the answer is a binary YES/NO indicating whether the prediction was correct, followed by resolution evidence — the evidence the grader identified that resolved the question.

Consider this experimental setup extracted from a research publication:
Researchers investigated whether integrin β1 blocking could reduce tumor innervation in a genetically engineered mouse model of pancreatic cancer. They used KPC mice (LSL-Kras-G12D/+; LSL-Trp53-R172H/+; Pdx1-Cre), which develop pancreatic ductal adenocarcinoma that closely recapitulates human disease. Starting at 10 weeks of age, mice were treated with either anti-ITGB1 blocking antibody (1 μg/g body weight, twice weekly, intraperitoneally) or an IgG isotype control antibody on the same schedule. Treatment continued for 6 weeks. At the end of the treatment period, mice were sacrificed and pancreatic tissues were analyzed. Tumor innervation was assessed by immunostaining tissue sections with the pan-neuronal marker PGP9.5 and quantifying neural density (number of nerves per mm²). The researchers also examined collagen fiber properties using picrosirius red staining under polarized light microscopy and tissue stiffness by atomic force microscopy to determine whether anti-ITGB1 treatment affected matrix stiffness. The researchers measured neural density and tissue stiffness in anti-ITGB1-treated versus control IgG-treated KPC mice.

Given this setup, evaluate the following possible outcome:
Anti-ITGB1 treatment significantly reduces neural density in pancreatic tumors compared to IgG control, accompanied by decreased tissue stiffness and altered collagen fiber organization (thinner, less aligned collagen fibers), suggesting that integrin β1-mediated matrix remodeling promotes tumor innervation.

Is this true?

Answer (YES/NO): NO